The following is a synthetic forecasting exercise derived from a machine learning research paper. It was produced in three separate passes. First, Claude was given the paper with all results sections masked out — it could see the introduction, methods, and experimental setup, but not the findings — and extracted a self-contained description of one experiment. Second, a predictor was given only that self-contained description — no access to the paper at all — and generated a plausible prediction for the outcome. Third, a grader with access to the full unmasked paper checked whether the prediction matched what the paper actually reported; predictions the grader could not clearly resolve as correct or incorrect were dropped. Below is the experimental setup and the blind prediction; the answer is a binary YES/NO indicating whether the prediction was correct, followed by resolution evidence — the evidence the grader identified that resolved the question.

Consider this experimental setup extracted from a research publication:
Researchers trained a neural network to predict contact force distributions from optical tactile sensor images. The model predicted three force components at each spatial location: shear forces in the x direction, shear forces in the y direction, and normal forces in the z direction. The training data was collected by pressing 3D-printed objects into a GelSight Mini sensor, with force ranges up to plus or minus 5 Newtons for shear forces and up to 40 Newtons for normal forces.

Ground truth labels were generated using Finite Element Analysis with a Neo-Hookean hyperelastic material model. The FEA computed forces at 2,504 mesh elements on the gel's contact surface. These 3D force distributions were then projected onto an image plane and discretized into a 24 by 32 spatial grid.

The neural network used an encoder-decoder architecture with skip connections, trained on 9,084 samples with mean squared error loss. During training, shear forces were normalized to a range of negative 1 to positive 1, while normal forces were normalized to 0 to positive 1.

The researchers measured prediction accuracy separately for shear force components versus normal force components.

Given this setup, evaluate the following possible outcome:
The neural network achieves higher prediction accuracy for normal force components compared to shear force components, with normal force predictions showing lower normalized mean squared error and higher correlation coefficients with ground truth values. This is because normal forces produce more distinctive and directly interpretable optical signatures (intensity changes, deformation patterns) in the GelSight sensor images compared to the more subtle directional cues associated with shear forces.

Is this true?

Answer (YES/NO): NO